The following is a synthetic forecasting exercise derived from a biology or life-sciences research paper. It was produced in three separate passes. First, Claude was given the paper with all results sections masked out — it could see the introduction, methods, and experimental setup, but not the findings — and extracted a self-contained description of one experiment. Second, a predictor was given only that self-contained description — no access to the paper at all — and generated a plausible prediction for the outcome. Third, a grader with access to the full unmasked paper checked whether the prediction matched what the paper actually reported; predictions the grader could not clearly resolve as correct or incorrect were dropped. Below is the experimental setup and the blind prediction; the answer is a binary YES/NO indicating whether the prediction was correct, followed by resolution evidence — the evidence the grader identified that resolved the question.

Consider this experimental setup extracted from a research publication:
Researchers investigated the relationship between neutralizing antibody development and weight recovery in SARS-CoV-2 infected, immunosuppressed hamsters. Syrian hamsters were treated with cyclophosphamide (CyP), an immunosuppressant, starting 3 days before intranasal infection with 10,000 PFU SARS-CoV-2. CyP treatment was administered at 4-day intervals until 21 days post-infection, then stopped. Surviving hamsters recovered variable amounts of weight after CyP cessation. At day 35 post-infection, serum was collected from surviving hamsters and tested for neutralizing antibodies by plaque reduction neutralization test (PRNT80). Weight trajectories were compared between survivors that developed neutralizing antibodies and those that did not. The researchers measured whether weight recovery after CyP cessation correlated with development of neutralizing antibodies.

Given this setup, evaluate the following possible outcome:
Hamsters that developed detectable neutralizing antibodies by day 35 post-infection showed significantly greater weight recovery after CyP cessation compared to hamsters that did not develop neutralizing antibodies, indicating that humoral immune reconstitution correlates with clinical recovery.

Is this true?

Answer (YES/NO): YES